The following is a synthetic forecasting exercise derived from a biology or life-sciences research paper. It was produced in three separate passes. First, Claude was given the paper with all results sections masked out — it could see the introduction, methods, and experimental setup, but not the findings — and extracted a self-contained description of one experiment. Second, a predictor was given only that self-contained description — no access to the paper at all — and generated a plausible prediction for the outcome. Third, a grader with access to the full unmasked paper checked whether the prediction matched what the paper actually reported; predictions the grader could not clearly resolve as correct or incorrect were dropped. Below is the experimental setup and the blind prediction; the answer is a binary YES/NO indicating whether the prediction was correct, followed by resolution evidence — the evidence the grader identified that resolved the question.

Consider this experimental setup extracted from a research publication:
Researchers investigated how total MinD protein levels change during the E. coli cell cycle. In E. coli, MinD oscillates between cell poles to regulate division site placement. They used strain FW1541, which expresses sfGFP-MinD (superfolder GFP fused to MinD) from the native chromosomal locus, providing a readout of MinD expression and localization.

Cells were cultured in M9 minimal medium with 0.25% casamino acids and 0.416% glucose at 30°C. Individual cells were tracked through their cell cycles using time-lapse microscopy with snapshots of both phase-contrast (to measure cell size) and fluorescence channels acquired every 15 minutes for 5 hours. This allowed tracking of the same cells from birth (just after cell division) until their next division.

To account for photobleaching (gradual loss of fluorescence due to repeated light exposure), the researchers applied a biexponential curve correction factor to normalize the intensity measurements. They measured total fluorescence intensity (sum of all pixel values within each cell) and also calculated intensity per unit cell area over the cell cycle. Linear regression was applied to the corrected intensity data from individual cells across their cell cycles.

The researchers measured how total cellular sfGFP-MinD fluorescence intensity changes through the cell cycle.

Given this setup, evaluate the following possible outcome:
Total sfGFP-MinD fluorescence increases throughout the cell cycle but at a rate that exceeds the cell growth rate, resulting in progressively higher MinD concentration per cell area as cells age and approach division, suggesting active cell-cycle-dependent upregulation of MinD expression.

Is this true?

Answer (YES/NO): NO